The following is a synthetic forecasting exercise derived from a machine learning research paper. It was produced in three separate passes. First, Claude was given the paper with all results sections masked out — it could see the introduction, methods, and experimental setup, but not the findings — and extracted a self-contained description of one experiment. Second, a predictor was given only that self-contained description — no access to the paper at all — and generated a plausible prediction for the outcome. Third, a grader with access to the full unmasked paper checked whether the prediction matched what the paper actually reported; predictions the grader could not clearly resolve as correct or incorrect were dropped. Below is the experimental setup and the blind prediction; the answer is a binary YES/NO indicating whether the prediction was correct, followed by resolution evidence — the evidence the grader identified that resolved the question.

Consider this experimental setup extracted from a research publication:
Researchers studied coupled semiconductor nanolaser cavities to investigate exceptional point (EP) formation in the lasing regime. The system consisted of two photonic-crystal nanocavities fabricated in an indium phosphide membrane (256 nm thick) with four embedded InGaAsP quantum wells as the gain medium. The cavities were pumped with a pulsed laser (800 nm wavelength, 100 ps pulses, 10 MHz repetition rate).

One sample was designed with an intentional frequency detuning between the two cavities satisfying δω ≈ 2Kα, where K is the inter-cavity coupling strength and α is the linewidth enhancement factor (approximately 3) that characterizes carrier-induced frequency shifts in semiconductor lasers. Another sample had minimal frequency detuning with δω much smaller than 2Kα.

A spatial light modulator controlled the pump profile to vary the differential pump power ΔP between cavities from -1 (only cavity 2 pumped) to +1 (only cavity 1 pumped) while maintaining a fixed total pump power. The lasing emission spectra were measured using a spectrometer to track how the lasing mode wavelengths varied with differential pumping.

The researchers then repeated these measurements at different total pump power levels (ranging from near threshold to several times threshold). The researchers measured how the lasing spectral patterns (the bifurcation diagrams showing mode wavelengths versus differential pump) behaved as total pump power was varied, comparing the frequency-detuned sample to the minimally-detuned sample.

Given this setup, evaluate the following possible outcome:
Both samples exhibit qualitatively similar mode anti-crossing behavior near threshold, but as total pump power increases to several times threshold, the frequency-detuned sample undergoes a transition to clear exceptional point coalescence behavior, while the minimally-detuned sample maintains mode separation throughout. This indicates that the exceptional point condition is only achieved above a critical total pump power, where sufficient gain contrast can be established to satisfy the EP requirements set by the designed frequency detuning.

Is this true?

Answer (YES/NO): NO